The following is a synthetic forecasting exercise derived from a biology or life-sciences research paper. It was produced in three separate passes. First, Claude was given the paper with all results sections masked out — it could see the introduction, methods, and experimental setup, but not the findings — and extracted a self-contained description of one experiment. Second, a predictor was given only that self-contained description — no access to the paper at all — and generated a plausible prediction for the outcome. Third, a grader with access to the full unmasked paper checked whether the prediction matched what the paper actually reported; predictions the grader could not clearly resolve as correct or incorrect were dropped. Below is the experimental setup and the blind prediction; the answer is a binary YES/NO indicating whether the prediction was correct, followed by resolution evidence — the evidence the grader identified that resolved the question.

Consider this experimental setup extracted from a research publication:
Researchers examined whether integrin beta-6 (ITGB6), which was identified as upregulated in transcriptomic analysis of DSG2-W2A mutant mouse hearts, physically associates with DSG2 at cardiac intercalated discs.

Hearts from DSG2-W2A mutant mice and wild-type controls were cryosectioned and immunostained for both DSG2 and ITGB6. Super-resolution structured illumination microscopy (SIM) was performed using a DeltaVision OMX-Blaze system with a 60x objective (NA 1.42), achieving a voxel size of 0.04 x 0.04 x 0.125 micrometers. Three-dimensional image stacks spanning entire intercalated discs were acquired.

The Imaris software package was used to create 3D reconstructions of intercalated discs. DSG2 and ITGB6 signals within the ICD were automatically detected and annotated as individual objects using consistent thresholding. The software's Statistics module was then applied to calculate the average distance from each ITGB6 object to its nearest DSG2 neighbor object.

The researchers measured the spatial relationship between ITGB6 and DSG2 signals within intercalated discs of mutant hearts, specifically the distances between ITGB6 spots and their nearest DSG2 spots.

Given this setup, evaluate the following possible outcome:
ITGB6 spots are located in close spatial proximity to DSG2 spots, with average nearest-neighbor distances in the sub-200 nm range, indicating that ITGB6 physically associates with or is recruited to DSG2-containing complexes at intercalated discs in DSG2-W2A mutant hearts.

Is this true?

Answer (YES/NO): NO